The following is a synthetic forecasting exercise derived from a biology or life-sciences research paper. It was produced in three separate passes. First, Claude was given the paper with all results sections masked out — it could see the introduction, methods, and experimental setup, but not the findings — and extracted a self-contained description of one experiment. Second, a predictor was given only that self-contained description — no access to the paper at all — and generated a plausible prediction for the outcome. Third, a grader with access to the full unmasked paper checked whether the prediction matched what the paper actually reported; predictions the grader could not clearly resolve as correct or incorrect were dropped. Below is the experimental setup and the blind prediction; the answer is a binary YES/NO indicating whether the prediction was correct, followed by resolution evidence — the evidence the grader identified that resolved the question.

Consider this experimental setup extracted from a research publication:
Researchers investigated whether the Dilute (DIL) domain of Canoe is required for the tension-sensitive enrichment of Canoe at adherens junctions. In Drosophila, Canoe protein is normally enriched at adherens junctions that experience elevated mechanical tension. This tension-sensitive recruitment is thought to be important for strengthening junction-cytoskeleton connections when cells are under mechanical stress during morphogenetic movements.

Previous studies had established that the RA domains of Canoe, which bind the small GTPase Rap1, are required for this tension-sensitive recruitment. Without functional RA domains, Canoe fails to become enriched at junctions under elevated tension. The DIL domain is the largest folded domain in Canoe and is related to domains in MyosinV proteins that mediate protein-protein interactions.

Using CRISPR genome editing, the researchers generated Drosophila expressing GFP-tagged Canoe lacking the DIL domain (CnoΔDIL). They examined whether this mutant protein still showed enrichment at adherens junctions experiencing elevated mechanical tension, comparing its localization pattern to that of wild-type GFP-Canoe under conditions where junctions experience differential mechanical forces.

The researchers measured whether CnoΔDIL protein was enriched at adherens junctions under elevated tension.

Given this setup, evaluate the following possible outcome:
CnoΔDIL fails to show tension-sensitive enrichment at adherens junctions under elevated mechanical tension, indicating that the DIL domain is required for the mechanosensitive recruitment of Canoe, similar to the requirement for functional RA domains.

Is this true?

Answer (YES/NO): NO